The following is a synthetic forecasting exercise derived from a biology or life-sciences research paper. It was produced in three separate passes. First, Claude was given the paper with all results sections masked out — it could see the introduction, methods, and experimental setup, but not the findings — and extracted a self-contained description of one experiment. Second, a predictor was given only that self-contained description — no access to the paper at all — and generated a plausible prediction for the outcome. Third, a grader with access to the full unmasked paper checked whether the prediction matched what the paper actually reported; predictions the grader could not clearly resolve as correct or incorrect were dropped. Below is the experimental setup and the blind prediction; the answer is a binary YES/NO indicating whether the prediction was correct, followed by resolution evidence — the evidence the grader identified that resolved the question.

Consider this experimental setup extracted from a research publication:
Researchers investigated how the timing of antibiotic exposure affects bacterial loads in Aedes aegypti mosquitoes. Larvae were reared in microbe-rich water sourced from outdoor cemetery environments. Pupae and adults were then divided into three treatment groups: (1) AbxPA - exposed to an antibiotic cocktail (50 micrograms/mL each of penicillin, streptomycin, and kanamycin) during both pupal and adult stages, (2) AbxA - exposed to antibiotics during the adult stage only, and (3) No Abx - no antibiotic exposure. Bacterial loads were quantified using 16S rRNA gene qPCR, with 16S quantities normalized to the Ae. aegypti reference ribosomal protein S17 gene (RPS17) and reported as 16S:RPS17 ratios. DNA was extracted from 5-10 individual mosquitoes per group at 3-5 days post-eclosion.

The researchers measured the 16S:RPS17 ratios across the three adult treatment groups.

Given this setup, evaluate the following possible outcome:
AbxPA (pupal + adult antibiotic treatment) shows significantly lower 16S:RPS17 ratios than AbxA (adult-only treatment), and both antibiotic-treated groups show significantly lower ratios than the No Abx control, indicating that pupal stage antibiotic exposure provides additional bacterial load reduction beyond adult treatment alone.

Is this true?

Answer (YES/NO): NO